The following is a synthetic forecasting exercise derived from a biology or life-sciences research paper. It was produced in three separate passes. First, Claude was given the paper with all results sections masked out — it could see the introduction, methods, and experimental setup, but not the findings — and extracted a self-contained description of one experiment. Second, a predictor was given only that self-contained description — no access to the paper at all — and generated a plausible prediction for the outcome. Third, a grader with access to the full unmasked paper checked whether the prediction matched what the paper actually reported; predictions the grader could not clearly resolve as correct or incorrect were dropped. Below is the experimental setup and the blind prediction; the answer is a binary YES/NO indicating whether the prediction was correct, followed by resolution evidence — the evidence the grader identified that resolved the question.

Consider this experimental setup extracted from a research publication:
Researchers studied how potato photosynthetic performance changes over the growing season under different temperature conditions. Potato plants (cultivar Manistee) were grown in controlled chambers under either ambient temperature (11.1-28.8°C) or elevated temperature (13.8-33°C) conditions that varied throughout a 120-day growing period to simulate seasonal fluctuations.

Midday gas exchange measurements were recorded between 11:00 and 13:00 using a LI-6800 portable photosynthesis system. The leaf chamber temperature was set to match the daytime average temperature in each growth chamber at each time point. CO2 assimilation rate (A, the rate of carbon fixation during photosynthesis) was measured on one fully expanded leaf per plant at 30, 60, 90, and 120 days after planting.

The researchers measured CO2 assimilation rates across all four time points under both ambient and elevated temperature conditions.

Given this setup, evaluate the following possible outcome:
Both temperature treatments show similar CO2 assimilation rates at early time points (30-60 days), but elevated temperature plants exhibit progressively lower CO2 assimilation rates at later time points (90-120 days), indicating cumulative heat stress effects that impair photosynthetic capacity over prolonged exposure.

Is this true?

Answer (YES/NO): NO